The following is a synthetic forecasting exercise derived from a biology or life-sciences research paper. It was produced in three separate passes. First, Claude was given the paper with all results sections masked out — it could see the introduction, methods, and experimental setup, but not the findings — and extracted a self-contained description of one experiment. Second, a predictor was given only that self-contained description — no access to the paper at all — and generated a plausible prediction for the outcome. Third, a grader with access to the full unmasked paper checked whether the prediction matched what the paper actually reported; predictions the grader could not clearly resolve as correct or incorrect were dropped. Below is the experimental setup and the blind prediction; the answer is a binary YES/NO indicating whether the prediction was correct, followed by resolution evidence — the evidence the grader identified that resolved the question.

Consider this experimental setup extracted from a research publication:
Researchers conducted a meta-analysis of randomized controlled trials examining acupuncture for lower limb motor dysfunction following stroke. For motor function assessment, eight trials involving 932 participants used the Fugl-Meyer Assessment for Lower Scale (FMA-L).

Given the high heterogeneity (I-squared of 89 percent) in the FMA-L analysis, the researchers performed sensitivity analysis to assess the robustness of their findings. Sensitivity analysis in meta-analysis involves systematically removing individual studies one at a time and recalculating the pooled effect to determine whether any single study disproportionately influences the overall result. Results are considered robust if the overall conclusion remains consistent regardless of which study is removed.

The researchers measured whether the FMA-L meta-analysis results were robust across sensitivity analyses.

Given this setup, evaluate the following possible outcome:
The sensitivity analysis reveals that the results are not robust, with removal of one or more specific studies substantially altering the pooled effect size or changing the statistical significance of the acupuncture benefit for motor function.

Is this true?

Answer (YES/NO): YES